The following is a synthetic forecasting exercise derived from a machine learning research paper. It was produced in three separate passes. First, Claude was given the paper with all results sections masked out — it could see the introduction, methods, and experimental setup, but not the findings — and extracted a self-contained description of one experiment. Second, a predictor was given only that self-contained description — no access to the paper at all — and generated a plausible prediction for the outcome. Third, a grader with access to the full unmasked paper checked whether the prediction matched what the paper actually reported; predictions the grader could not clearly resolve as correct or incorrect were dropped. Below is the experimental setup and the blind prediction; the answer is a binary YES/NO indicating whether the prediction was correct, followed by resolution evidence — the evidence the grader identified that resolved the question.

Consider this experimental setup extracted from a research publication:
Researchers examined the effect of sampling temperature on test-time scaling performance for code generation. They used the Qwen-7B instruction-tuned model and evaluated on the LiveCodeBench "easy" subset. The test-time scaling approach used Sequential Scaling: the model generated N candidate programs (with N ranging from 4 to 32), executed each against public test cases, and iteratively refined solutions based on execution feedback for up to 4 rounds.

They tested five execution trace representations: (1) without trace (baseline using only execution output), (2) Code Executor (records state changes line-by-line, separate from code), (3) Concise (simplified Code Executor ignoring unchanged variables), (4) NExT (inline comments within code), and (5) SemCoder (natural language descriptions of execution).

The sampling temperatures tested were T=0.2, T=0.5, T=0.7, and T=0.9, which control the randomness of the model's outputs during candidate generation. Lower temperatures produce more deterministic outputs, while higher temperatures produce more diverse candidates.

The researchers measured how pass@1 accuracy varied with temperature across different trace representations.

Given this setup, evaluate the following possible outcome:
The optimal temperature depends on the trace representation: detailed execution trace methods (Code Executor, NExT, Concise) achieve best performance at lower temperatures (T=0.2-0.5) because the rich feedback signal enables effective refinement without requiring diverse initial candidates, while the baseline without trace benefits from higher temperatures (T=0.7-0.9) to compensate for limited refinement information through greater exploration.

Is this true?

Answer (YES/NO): NO